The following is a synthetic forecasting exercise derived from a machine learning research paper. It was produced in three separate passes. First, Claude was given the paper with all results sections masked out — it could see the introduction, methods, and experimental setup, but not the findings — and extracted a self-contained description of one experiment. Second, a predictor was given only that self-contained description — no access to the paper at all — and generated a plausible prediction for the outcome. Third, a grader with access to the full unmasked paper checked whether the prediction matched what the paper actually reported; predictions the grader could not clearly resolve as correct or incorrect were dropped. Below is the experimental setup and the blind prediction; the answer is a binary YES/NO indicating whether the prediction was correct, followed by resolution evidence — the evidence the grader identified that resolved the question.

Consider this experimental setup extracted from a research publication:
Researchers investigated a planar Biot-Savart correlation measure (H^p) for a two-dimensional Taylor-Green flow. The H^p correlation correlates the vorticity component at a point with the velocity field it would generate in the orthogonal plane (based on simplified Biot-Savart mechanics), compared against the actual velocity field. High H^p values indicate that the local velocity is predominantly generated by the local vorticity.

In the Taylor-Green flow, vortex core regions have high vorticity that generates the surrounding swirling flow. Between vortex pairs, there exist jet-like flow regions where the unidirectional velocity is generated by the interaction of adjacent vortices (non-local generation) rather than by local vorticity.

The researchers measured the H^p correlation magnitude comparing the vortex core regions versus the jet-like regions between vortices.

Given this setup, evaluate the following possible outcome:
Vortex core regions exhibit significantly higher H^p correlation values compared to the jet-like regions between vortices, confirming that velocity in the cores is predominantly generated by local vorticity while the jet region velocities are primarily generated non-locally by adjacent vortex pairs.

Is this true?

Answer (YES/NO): YES